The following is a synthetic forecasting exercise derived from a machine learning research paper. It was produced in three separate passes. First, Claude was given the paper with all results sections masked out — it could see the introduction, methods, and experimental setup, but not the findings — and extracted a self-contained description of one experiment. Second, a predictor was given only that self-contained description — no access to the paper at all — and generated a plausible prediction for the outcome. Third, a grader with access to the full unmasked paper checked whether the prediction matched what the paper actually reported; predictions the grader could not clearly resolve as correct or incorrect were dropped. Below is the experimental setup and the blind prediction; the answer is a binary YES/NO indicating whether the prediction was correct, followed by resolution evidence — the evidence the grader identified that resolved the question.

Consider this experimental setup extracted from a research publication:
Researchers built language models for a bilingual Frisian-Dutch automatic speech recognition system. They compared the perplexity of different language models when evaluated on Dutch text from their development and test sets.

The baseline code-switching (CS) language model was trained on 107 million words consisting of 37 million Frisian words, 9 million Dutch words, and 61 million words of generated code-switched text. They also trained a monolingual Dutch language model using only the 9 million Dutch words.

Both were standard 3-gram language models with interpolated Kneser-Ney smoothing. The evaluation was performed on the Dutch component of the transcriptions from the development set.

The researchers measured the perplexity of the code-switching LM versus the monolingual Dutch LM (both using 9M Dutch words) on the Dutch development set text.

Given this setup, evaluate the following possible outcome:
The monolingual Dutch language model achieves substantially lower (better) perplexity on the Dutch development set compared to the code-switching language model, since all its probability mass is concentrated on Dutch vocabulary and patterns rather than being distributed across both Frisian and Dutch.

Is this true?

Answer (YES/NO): YES